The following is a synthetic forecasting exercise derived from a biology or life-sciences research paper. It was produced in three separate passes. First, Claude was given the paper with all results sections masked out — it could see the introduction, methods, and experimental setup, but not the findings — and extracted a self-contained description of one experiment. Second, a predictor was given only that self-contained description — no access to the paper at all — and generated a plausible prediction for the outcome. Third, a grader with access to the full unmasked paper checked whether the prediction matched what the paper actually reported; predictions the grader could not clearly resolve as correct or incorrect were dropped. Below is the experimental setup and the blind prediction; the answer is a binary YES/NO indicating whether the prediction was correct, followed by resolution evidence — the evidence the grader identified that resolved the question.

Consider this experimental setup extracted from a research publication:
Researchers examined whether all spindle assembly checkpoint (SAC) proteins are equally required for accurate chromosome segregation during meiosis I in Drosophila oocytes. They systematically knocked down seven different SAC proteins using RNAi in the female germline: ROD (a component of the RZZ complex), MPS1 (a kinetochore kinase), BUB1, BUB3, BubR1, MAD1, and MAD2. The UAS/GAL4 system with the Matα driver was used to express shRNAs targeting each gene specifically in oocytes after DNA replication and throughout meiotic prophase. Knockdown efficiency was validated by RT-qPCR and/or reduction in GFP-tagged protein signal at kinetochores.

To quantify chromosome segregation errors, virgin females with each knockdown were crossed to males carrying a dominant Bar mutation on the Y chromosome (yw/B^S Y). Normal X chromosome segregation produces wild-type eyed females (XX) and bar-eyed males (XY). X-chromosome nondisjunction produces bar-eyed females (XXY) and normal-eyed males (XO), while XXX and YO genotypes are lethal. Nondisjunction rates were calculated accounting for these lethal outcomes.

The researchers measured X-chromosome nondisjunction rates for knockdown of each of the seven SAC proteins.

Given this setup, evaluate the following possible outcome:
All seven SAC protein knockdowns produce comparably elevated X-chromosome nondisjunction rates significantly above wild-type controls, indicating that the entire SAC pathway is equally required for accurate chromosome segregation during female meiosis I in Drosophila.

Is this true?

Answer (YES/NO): NO